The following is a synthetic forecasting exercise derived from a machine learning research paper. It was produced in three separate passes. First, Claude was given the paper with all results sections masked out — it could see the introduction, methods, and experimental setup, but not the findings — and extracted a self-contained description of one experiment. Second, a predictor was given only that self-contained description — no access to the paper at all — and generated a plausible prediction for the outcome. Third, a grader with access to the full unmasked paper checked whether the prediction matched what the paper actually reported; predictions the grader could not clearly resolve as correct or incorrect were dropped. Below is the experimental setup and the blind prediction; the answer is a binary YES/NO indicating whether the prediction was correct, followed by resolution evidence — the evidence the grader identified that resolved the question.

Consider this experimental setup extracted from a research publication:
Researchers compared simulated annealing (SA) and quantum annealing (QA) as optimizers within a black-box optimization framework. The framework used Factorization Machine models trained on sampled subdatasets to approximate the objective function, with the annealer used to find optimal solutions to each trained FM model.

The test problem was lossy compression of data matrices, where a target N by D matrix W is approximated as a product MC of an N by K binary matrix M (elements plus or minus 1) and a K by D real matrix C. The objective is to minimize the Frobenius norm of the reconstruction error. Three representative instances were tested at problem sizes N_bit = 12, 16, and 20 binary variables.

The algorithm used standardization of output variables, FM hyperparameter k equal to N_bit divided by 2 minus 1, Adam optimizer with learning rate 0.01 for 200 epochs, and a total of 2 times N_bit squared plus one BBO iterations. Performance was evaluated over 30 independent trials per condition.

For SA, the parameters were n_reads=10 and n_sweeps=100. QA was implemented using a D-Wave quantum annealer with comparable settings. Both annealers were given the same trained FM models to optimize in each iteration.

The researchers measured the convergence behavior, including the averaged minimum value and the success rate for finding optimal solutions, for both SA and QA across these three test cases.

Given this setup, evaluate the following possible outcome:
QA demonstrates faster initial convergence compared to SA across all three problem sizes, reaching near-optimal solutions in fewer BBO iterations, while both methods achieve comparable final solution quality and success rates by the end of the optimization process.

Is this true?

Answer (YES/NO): NO